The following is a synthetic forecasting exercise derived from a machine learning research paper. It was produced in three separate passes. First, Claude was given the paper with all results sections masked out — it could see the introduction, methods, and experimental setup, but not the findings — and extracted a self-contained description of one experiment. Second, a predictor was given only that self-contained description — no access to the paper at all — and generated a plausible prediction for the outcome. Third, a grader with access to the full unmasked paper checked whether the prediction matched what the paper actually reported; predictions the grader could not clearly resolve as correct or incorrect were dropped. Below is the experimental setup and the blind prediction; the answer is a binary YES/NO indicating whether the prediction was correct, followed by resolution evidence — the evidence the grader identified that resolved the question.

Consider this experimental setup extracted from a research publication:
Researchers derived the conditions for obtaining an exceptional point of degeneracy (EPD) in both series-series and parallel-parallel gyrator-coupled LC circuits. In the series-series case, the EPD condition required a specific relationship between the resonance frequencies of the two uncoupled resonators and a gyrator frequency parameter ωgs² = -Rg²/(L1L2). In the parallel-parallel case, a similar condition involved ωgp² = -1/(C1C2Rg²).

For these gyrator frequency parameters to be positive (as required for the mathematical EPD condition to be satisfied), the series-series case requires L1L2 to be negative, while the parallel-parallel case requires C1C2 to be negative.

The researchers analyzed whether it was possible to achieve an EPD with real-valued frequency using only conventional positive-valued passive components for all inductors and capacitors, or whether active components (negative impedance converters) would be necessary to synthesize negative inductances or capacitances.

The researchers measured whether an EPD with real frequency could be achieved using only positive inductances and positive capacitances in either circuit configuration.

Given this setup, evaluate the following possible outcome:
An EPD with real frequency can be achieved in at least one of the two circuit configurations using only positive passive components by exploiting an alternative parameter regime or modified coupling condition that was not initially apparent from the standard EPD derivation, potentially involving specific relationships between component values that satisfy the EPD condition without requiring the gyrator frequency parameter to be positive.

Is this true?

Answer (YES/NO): NO